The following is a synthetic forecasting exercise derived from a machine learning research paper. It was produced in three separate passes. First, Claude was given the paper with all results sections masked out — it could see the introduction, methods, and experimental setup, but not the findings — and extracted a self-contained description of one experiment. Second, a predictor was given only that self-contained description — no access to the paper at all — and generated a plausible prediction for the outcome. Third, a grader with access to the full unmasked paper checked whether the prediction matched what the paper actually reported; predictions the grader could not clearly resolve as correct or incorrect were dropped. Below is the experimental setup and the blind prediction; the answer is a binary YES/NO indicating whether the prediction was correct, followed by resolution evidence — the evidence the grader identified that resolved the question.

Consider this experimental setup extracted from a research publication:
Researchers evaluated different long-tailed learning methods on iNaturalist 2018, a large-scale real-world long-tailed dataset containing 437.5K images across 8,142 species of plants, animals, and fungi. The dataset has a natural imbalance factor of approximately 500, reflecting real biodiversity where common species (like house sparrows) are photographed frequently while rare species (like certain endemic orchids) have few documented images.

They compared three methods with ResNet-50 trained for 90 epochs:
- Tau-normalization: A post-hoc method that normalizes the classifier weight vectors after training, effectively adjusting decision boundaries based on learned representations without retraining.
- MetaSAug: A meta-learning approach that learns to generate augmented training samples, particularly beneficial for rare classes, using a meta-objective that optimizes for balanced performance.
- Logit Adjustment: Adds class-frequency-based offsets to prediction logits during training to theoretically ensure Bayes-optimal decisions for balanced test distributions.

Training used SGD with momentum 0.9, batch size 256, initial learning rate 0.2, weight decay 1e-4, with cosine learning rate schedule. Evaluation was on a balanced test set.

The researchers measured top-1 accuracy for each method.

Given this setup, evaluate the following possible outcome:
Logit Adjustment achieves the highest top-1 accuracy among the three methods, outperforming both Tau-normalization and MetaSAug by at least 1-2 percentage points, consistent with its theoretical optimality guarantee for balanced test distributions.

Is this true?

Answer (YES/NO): YES